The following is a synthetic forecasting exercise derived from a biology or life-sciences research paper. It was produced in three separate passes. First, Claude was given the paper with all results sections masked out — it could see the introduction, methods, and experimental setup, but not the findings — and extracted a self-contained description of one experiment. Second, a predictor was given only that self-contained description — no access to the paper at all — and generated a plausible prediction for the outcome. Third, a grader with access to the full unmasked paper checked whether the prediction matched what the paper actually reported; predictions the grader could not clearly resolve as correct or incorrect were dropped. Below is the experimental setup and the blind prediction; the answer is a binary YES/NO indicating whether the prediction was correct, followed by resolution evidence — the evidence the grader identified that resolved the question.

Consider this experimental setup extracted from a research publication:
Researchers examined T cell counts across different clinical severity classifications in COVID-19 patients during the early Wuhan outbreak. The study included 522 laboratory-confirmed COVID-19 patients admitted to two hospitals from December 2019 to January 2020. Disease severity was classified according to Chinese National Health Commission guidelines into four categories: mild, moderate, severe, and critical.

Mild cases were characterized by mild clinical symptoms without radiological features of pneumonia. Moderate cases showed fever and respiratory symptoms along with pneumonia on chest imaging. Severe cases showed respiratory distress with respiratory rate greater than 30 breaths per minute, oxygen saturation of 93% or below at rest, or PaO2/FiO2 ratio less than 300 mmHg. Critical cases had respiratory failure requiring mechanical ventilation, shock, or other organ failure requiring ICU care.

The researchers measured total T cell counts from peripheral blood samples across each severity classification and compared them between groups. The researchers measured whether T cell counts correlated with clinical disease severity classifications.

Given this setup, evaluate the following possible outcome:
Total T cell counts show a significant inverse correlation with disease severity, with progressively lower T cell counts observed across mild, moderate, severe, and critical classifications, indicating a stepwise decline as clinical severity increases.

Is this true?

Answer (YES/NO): NO